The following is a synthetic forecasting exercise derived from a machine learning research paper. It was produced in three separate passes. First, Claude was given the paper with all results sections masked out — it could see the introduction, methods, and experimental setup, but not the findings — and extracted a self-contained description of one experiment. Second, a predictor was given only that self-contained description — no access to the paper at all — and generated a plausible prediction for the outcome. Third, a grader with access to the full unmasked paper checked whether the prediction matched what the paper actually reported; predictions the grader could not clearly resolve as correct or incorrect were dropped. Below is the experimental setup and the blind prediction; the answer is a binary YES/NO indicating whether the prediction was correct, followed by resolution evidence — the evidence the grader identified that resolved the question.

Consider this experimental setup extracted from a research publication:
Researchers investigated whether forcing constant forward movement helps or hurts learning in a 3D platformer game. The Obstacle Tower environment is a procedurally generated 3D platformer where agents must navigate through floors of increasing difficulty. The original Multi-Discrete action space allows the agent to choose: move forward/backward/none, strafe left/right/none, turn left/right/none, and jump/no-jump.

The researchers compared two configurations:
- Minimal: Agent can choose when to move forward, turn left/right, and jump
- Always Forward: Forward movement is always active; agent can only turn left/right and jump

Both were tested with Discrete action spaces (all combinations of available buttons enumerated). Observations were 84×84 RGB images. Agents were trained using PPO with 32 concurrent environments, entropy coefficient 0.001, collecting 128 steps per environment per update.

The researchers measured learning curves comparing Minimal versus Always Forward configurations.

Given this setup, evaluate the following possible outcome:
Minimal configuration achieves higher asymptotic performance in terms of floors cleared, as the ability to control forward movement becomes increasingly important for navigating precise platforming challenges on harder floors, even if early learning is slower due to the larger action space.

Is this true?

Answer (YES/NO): NO